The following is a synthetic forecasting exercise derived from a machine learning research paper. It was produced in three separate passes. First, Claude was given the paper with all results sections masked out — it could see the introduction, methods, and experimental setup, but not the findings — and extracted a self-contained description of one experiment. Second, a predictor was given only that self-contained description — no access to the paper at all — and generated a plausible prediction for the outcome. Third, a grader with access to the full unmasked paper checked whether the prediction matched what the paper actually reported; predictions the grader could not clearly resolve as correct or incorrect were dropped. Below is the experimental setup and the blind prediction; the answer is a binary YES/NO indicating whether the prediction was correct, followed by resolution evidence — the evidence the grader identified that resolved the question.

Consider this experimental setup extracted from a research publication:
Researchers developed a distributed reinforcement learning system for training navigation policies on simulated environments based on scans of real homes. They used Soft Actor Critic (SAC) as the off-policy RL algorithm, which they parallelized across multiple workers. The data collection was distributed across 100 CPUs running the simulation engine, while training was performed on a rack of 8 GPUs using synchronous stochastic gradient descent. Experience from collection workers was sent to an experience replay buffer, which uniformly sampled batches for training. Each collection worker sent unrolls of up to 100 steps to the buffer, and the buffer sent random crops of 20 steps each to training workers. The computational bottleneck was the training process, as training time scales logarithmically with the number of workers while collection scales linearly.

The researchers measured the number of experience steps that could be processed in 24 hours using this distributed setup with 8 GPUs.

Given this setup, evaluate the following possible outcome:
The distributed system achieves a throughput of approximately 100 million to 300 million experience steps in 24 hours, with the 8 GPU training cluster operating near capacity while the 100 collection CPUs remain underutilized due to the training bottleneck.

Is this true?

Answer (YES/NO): YES